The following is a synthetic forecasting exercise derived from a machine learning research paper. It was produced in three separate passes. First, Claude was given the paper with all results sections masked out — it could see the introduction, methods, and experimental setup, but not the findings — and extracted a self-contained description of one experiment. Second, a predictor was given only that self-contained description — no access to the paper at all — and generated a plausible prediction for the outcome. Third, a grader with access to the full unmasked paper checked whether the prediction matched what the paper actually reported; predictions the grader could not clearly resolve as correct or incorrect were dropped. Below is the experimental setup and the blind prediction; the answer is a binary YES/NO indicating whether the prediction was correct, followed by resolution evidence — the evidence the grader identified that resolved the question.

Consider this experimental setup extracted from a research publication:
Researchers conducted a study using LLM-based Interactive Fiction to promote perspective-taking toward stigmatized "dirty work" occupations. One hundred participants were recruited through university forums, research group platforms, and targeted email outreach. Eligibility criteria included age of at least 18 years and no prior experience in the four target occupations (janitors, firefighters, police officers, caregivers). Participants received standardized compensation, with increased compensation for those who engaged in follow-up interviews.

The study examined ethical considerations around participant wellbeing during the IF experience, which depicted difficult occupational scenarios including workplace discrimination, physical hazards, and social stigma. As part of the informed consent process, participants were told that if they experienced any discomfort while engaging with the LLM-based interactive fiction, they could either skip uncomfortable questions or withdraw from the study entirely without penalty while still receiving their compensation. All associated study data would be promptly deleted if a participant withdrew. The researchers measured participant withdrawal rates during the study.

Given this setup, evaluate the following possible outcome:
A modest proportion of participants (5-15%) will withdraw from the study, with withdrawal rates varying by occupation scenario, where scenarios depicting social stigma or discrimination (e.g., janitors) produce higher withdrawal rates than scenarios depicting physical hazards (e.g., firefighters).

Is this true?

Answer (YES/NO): NO